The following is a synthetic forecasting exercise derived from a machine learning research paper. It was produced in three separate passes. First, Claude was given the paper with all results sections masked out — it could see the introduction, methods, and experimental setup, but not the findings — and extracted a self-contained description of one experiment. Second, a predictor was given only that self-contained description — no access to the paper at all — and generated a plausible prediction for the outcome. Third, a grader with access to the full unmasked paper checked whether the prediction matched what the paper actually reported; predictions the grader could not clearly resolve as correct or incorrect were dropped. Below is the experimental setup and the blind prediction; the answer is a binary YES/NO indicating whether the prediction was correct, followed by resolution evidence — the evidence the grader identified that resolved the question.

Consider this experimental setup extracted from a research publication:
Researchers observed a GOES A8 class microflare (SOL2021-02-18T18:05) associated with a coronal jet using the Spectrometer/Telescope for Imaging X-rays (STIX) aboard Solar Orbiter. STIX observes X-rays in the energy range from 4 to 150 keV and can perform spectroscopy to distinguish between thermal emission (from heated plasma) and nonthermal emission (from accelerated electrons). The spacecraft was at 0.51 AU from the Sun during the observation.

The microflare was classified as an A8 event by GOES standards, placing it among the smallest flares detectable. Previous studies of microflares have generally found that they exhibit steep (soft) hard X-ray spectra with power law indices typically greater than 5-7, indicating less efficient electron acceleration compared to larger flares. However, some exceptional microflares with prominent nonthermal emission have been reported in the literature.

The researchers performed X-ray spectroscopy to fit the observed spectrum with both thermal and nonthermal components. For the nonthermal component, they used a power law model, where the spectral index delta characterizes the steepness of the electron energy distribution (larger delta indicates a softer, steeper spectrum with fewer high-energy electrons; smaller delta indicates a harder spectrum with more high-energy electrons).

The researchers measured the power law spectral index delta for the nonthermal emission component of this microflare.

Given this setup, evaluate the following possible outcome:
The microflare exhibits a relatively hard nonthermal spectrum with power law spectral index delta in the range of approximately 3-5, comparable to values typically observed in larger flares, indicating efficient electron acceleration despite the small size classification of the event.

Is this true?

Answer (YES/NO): YES